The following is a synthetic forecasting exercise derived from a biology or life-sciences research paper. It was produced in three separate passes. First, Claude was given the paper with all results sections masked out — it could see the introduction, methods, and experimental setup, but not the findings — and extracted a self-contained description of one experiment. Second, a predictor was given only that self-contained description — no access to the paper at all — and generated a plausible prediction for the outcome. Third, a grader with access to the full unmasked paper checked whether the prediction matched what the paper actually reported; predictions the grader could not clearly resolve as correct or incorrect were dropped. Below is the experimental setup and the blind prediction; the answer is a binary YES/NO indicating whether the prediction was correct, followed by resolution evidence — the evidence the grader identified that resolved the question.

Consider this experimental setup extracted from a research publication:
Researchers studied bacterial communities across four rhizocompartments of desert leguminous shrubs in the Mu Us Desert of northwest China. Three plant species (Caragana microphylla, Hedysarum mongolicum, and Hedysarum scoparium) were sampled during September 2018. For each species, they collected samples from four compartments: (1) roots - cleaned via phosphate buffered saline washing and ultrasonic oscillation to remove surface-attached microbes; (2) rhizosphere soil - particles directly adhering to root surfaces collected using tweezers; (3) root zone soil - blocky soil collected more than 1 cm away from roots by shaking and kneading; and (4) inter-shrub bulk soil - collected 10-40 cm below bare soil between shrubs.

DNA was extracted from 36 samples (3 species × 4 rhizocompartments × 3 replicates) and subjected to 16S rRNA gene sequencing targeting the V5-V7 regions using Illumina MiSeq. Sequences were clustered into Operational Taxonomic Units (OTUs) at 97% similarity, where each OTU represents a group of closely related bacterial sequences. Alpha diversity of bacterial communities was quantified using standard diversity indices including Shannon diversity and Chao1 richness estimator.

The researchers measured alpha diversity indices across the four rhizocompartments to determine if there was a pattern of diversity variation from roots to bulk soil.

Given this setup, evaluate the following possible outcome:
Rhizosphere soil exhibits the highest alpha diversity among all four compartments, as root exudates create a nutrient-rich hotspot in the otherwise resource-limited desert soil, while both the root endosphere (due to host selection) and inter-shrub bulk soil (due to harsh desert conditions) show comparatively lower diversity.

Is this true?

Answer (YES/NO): YES